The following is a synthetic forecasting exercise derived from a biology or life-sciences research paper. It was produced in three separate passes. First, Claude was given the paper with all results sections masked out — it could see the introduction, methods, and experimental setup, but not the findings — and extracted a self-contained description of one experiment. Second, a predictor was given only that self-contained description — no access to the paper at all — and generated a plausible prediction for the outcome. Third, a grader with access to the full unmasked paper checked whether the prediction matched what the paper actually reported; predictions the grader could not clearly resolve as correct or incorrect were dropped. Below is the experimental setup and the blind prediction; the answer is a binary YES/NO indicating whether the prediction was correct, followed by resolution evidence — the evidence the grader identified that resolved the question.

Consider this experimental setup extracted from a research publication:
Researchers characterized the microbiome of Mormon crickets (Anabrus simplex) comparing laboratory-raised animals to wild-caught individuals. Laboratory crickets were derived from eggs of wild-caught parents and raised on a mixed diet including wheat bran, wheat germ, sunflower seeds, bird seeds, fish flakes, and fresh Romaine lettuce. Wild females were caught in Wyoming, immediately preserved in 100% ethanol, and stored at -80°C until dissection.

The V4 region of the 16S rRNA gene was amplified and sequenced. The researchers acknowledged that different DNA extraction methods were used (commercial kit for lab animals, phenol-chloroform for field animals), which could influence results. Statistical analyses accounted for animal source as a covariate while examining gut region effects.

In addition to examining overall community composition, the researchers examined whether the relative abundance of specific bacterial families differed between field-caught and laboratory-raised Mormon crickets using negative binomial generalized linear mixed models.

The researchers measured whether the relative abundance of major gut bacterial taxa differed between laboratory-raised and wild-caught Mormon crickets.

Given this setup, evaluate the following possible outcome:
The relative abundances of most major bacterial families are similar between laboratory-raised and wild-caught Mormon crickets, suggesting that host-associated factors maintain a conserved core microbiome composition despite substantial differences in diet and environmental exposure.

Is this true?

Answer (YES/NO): NO